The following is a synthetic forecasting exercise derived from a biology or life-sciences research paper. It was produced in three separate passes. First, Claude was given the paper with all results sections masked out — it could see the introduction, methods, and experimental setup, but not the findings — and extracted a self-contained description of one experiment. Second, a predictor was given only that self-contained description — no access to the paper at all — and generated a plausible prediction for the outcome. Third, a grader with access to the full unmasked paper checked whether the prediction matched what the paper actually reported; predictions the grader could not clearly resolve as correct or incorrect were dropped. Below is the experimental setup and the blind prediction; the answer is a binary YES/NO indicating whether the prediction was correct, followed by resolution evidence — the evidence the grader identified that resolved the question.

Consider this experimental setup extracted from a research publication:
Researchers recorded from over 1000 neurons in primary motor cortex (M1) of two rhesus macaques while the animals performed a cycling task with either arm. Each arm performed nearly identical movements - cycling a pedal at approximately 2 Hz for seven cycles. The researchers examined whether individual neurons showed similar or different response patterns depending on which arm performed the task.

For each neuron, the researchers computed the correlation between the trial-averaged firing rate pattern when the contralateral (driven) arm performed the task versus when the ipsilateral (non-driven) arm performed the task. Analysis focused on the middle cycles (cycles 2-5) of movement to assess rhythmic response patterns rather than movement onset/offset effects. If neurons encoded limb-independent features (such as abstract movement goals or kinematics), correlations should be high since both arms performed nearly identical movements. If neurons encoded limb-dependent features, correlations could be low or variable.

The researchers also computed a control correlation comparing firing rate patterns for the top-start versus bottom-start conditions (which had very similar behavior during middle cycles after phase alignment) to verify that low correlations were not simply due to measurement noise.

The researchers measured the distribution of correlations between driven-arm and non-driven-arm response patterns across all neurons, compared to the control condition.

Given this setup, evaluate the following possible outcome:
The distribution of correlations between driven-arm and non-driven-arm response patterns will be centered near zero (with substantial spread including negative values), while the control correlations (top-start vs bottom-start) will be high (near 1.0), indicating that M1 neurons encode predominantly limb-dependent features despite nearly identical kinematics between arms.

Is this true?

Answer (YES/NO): YES